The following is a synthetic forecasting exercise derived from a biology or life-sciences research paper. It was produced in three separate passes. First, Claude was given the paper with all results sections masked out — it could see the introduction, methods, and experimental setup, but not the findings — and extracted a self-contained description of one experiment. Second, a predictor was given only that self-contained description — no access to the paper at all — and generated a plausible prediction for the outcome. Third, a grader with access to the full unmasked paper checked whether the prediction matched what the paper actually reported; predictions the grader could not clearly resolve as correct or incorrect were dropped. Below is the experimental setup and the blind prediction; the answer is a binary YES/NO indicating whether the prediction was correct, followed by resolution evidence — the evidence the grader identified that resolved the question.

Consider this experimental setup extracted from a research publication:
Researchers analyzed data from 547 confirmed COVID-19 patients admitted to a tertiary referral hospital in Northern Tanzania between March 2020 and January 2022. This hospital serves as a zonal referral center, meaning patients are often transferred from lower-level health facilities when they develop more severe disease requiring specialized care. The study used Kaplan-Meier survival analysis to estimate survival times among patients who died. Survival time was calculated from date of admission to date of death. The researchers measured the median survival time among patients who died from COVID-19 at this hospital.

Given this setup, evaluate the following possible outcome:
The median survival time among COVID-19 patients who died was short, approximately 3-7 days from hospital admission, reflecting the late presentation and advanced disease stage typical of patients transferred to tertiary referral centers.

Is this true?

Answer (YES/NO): YES